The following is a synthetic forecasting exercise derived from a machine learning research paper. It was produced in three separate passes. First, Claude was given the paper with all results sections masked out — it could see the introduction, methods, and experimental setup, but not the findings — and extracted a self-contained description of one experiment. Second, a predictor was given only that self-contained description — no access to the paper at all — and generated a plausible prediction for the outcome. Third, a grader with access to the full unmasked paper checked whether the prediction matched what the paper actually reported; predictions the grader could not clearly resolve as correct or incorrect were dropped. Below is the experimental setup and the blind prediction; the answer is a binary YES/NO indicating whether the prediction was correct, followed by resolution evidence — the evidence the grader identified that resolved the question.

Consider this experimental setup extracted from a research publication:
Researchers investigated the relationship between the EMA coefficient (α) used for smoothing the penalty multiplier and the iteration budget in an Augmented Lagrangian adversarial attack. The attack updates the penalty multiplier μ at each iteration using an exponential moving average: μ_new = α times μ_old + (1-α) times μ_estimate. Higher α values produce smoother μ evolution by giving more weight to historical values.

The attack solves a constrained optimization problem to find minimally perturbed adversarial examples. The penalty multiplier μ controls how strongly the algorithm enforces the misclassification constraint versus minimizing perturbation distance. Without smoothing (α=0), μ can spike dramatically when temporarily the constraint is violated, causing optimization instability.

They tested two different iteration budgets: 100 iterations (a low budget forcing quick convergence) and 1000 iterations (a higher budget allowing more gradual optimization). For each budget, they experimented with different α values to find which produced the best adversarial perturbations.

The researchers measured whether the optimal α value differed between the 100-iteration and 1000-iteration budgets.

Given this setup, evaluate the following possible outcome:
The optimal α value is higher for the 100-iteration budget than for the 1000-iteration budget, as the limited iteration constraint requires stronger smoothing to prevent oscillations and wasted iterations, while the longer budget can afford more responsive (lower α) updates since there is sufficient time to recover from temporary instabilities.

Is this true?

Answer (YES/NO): NO